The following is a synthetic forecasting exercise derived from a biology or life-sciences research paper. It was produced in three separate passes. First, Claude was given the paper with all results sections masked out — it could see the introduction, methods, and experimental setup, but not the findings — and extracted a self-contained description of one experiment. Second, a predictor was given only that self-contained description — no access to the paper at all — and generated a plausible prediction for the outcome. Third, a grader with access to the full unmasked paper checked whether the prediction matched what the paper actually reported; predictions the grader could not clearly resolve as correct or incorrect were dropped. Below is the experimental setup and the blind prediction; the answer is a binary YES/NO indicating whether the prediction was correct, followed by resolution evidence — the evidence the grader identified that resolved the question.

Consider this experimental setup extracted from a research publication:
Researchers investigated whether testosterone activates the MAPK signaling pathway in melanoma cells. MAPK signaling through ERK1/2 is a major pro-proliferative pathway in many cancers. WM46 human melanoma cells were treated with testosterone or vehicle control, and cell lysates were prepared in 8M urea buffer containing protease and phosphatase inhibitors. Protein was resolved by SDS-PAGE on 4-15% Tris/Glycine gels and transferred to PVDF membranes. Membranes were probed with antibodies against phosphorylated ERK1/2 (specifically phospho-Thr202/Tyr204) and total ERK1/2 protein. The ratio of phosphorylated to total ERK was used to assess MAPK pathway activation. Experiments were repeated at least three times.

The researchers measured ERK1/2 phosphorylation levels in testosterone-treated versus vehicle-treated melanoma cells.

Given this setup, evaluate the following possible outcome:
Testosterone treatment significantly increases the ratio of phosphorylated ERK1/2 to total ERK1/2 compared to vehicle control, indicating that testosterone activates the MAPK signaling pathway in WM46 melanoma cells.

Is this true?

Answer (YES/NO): YES